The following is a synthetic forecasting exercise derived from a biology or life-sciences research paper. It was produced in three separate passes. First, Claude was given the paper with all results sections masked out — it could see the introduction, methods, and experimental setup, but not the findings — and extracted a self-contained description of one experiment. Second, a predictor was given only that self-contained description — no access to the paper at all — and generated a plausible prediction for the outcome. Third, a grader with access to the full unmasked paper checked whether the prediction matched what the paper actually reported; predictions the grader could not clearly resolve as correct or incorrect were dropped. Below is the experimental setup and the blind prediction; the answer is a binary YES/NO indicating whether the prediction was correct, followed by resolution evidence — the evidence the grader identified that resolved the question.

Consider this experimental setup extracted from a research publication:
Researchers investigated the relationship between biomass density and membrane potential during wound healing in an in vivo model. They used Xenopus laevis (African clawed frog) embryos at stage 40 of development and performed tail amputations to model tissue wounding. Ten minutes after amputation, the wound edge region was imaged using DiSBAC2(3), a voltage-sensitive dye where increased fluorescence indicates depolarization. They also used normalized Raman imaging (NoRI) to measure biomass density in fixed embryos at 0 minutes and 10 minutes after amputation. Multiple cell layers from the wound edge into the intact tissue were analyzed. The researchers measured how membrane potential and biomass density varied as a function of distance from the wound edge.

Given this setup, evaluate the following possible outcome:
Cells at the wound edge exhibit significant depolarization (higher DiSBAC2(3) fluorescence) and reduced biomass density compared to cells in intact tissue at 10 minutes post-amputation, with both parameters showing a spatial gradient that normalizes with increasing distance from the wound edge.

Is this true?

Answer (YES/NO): YES